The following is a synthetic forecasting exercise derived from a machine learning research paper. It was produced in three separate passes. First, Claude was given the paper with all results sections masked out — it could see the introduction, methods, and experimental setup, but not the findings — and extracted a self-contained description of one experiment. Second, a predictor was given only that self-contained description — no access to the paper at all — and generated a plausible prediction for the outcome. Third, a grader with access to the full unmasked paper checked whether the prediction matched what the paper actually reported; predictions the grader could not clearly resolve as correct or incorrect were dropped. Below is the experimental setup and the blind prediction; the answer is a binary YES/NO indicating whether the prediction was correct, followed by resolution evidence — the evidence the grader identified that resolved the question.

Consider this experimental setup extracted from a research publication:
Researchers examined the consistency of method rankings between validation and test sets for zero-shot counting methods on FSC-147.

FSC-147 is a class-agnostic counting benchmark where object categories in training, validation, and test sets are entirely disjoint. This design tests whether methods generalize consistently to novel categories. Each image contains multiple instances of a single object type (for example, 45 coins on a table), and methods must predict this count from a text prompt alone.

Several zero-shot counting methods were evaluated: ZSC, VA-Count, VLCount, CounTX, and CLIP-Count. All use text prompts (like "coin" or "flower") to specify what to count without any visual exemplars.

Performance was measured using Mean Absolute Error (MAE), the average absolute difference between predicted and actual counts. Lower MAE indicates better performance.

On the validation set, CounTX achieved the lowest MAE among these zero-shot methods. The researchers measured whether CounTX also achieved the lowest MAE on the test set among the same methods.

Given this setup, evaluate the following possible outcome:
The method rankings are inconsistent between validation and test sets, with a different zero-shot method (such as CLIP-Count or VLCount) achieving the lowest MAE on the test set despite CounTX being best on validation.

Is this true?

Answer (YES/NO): YES